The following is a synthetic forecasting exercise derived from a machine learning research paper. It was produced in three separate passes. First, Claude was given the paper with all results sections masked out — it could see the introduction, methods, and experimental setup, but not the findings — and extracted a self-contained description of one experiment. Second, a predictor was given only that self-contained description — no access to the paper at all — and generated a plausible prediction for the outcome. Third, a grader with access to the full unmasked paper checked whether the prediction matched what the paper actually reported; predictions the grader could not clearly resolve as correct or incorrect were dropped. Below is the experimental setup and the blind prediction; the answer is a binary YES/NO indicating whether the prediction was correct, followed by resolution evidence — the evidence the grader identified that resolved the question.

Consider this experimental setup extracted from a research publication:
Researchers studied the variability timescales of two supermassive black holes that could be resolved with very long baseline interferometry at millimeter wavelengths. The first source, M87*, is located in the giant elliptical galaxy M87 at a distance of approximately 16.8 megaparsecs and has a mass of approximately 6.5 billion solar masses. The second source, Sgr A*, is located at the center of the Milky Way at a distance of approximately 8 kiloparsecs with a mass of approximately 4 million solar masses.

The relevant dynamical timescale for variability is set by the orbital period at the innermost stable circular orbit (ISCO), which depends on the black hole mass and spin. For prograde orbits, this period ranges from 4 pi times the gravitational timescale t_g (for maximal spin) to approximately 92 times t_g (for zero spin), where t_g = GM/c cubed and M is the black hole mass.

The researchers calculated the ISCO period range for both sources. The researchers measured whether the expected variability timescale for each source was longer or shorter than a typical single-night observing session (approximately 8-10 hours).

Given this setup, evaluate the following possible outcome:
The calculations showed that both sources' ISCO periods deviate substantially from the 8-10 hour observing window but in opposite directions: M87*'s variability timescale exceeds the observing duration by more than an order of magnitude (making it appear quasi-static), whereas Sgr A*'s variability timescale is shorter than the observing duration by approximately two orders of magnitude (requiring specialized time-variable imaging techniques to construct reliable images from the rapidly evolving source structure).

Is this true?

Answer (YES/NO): YES